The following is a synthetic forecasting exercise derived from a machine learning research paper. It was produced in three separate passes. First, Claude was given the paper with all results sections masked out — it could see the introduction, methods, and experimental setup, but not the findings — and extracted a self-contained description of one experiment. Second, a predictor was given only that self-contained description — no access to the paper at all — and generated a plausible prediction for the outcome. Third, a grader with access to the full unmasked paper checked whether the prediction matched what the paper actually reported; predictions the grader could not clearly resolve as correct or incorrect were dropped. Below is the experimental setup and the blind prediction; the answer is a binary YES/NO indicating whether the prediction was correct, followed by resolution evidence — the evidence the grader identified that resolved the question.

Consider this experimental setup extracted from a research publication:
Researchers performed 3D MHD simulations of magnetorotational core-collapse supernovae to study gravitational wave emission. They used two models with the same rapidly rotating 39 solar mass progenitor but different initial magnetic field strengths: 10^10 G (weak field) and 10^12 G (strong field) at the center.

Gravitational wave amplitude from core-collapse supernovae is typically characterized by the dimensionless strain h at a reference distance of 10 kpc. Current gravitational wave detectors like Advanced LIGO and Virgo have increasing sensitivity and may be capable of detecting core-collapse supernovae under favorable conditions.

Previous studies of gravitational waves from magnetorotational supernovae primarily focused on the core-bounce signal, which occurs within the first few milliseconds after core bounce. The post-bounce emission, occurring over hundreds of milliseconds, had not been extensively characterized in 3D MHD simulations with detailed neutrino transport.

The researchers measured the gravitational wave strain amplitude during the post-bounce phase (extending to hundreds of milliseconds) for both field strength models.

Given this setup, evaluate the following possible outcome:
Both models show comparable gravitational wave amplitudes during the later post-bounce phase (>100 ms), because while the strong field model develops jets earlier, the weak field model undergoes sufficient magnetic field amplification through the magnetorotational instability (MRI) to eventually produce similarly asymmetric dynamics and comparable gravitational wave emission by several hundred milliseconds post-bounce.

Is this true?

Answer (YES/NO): YES